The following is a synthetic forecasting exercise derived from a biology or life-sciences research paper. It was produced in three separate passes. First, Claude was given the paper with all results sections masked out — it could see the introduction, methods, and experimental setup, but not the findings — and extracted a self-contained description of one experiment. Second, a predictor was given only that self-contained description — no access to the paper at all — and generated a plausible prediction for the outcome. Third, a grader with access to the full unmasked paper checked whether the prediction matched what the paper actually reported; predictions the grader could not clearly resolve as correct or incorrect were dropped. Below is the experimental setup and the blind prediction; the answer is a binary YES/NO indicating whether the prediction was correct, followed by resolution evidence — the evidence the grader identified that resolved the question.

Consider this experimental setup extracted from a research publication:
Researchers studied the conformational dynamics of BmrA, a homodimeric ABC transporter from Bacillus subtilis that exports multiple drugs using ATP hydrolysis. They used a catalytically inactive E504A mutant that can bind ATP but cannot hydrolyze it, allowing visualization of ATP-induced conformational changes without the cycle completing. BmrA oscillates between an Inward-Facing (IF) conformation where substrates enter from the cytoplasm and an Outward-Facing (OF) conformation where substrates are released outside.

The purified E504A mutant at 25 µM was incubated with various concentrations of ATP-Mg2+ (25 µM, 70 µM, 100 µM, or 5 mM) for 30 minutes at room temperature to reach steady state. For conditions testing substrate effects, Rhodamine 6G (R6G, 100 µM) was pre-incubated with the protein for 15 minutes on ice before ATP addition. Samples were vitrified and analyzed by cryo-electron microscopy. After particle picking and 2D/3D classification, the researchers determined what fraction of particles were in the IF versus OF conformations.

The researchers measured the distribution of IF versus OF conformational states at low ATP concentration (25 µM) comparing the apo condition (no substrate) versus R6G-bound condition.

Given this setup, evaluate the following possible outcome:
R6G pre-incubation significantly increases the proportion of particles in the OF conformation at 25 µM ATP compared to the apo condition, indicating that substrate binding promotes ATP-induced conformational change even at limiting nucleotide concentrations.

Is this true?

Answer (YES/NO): YES